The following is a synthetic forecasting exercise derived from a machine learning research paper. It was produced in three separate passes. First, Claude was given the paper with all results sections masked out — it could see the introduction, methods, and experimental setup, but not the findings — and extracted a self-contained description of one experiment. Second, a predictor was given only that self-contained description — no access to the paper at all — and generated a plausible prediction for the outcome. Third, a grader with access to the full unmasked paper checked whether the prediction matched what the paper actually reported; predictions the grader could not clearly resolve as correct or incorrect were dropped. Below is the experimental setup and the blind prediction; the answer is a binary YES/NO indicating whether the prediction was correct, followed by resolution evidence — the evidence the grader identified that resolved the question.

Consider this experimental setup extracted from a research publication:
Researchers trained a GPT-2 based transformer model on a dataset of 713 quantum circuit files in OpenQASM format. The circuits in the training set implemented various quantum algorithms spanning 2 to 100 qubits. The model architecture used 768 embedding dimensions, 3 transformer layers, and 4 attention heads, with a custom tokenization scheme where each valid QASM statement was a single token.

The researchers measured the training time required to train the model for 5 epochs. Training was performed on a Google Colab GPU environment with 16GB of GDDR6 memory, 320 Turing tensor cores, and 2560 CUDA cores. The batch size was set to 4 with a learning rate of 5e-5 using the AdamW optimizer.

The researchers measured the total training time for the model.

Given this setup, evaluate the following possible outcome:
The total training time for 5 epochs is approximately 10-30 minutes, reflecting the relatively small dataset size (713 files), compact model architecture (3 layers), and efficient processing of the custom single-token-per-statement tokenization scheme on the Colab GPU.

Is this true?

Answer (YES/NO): NO